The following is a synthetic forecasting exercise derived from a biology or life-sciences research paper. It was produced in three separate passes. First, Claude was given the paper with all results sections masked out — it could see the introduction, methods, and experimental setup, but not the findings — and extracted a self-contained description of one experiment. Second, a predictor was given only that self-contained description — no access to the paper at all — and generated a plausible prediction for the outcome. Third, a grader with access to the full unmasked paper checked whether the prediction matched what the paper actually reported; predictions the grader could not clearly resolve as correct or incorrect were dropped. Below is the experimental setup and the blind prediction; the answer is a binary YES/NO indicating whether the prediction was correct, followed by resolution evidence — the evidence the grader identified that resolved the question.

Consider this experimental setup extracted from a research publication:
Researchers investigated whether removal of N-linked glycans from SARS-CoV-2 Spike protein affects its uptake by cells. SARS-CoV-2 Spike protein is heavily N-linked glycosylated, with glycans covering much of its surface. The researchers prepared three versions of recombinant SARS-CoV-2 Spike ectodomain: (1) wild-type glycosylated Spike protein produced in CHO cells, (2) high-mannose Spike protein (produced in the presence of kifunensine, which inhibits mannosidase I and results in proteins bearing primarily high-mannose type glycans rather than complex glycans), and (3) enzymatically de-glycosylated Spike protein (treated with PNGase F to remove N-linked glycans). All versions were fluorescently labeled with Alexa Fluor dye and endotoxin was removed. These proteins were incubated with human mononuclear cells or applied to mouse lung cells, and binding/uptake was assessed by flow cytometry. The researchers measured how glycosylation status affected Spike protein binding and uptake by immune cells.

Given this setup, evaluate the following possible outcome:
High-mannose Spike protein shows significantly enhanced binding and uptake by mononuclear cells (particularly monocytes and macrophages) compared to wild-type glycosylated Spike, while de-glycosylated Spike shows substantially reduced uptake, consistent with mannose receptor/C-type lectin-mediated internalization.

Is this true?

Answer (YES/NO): NO